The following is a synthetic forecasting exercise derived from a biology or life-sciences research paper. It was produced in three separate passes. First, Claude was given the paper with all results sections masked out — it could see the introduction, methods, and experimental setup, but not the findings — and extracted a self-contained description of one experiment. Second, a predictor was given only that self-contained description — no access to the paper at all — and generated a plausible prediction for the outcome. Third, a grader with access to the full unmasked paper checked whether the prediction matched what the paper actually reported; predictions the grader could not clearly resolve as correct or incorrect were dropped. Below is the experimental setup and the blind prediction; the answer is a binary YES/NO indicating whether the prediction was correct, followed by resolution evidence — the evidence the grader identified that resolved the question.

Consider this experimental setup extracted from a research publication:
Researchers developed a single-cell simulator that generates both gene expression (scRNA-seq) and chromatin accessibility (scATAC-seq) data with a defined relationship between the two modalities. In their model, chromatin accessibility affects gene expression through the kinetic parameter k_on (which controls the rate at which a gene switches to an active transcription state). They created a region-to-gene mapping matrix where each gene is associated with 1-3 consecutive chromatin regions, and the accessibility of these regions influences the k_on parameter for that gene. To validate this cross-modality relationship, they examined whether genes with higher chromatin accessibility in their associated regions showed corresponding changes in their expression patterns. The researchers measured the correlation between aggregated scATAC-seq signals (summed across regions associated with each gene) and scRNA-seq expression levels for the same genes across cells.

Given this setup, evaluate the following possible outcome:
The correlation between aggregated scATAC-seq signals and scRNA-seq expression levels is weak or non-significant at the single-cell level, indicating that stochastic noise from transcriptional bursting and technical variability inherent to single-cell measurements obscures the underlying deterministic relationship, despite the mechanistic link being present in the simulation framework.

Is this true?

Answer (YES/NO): NO